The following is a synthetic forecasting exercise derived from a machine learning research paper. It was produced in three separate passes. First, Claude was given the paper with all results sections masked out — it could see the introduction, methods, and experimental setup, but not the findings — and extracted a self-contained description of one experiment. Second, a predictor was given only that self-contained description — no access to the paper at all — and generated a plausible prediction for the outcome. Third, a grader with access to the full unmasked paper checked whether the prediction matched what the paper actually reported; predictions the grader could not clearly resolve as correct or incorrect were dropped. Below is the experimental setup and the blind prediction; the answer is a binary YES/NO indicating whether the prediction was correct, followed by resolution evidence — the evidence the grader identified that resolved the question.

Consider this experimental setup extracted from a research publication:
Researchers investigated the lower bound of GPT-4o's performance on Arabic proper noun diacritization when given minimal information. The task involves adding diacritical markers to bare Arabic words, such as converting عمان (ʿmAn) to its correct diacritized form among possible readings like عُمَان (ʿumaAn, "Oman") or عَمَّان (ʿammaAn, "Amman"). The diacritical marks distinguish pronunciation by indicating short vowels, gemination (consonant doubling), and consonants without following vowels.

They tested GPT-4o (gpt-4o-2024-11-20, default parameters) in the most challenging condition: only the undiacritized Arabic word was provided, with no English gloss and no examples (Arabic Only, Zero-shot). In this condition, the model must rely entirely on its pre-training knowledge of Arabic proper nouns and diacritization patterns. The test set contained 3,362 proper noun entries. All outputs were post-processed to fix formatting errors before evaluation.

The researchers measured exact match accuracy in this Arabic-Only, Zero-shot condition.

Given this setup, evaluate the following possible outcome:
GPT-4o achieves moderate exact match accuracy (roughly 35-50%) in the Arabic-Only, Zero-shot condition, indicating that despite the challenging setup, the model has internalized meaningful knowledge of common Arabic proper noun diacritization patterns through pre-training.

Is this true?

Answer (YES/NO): YES